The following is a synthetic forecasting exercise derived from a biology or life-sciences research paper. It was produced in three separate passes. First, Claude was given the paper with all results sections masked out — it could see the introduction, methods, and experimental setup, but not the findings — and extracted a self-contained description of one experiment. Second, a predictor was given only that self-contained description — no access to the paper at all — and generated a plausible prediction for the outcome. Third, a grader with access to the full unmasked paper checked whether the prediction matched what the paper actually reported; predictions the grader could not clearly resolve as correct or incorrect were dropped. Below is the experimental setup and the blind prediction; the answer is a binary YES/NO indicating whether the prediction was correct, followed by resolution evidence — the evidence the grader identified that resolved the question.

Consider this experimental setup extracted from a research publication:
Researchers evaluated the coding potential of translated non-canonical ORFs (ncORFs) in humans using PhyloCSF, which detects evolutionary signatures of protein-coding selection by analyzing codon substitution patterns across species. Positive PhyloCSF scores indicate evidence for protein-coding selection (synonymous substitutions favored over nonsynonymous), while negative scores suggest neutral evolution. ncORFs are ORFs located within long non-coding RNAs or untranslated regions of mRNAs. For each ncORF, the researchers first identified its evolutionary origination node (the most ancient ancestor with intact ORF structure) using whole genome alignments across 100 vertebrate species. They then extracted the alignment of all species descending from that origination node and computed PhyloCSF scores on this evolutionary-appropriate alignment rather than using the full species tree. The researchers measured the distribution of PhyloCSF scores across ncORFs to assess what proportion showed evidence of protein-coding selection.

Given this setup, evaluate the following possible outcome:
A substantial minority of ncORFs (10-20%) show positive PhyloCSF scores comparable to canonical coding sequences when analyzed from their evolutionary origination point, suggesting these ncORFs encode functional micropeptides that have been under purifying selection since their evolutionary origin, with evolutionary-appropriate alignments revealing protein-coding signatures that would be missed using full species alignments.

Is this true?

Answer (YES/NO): NO